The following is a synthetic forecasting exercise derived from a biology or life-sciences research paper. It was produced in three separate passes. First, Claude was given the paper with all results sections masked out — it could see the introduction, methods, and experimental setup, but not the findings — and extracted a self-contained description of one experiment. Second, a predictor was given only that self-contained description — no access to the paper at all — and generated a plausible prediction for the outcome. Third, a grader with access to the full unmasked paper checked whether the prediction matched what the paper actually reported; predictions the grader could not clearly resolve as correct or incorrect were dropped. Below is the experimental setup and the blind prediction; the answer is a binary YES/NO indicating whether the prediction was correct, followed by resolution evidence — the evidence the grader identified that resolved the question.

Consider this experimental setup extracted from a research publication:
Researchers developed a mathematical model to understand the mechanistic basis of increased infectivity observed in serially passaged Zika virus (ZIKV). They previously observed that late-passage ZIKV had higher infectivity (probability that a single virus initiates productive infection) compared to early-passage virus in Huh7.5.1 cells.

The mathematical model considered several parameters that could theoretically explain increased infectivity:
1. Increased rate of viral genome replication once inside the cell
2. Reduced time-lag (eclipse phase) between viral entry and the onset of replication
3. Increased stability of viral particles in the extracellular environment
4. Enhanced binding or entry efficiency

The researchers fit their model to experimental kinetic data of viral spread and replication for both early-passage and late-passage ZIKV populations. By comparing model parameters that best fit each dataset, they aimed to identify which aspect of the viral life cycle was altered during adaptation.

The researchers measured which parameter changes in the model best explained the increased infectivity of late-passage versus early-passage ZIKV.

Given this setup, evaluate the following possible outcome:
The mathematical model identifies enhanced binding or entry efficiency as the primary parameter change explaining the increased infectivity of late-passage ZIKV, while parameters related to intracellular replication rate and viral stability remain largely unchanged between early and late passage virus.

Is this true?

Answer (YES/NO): NO